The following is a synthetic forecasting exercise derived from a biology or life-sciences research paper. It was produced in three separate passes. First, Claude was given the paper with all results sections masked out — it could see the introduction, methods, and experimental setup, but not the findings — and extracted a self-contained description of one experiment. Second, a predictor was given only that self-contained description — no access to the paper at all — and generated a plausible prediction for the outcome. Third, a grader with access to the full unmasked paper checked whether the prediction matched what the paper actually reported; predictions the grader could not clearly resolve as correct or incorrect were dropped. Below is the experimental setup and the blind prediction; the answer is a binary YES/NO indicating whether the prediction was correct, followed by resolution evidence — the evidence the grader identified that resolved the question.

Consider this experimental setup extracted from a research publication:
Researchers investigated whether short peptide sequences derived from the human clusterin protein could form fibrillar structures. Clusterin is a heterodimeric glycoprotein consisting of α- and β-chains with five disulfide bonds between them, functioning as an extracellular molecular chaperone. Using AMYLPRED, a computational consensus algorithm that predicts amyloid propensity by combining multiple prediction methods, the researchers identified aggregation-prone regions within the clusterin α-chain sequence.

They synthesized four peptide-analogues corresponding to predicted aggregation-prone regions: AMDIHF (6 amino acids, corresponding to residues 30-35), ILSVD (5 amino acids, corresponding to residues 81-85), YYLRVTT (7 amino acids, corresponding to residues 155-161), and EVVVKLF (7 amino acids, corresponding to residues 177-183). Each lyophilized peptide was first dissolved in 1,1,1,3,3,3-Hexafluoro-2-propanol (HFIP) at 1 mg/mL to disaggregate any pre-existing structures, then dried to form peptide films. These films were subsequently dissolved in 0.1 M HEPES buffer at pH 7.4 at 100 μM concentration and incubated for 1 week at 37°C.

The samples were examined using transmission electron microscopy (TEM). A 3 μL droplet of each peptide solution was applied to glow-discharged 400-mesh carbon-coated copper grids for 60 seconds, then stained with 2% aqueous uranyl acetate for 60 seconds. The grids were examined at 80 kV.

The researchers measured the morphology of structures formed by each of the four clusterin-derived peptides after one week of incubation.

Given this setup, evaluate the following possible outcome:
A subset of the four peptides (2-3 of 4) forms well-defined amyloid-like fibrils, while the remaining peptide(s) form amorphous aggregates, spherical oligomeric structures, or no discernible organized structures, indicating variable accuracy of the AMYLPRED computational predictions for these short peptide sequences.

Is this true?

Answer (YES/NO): NO